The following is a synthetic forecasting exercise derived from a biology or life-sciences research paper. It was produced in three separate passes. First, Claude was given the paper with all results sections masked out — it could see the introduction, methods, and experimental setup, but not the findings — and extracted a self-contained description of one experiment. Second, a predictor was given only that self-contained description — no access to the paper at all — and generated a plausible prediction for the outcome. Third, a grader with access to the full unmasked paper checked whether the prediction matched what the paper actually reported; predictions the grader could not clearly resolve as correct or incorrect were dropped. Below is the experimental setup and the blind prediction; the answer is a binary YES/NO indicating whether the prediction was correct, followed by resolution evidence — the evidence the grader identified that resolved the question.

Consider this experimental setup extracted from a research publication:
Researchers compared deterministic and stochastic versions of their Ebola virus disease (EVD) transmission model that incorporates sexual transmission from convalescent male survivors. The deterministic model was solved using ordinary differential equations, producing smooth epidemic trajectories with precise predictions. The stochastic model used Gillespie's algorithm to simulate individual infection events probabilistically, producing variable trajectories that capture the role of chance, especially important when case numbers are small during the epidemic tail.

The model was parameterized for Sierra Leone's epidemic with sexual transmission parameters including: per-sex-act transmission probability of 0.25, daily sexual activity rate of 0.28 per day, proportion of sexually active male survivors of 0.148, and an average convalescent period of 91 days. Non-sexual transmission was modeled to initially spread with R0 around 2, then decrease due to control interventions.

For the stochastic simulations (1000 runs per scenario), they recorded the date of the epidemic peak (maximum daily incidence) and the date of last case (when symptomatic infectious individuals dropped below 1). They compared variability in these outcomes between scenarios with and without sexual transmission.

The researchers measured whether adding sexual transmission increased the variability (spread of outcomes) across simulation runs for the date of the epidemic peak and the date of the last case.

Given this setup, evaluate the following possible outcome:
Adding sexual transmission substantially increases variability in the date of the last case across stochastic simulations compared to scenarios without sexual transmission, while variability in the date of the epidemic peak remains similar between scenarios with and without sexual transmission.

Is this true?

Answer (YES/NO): YES